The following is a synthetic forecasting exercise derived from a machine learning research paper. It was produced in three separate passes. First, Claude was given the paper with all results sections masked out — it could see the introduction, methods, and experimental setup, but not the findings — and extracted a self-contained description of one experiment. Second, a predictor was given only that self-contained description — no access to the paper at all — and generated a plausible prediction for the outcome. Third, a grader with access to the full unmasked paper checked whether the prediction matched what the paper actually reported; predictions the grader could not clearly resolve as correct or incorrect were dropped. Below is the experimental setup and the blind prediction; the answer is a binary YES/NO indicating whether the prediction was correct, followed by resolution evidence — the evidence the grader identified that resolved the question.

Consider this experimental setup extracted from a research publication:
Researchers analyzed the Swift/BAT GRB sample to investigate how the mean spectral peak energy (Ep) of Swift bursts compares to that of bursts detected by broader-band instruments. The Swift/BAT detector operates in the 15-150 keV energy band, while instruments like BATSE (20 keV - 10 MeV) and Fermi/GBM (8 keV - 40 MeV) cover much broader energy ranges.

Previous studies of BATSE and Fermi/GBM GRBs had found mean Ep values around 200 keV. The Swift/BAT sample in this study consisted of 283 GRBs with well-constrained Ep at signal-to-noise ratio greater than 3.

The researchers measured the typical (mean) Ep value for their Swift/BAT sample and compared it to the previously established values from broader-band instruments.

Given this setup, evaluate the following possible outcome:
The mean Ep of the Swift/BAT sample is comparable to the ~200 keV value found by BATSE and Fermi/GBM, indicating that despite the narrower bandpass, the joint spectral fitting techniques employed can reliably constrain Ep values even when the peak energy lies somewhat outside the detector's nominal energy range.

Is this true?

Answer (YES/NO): NO